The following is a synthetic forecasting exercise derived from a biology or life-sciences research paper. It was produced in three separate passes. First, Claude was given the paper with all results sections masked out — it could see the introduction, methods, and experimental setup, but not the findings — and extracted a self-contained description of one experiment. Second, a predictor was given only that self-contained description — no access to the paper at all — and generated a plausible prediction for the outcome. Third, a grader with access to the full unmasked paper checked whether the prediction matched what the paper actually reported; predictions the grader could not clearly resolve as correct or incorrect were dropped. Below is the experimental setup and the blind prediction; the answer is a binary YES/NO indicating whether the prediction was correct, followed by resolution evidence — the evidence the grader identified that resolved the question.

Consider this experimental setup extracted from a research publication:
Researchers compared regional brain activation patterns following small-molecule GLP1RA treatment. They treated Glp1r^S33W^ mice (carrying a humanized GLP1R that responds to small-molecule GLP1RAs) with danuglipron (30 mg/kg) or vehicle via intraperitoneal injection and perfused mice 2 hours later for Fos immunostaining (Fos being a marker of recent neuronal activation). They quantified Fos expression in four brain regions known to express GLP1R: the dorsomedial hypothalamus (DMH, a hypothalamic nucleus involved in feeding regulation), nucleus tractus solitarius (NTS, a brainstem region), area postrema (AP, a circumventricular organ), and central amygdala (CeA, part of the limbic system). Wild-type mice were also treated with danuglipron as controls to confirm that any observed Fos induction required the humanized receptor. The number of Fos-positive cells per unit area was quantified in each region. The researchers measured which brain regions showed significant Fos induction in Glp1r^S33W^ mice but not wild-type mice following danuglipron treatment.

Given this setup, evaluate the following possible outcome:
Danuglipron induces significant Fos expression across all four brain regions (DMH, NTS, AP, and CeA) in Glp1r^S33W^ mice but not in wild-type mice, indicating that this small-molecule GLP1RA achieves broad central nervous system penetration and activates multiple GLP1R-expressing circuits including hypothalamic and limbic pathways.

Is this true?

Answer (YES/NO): NO